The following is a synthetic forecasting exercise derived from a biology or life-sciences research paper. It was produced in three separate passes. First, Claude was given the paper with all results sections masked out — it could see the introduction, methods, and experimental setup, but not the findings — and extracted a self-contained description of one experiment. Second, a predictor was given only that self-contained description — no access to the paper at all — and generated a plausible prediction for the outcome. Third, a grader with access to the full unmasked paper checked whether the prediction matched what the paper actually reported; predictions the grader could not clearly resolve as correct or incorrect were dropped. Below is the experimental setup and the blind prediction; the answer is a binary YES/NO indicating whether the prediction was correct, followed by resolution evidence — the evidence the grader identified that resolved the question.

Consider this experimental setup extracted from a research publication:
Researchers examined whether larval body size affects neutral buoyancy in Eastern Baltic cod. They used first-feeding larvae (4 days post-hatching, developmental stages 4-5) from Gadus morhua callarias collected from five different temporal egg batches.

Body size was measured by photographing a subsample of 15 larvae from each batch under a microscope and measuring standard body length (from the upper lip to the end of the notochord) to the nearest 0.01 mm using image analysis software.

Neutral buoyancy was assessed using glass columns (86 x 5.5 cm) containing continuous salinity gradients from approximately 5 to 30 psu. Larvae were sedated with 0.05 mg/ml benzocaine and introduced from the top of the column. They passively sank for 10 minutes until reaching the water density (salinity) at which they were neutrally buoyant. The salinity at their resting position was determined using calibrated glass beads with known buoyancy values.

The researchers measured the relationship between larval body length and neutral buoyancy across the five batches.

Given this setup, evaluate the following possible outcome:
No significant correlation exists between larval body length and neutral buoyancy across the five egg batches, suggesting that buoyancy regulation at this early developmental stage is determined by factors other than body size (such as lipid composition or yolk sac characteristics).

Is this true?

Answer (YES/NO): NO